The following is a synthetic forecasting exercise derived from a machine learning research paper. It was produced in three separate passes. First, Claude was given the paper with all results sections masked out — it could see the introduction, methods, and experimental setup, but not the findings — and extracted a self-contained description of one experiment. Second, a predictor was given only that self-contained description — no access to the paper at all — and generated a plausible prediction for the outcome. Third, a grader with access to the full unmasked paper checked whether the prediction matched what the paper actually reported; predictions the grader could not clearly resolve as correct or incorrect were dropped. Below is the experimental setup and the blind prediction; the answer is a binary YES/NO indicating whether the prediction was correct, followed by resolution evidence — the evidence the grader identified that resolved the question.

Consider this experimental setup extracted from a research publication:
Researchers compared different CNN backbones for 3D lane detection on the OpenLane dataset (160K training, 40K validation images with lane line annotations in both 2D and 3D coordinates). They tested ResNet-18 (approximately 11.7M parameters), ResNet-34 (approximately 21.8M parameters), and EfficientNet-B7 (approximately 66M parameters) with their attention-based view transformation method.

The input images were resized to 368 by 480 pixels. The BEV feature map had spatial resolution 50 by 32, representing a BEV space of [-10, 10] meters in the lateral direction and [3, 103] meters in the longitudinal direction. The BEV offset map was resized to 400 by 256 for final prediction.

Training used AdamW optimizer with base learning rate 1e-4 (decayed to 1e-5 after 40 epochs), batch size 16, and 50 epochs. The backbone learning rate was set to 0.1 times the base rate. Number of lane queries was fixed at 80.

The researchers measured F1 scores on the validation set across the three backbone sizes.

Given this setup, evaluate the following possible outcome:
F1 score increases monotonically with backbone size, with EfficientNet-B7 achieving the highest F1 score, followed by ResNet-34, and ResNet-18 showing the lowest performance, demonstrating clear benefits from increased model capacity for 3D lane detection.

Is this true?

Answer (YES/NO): YES